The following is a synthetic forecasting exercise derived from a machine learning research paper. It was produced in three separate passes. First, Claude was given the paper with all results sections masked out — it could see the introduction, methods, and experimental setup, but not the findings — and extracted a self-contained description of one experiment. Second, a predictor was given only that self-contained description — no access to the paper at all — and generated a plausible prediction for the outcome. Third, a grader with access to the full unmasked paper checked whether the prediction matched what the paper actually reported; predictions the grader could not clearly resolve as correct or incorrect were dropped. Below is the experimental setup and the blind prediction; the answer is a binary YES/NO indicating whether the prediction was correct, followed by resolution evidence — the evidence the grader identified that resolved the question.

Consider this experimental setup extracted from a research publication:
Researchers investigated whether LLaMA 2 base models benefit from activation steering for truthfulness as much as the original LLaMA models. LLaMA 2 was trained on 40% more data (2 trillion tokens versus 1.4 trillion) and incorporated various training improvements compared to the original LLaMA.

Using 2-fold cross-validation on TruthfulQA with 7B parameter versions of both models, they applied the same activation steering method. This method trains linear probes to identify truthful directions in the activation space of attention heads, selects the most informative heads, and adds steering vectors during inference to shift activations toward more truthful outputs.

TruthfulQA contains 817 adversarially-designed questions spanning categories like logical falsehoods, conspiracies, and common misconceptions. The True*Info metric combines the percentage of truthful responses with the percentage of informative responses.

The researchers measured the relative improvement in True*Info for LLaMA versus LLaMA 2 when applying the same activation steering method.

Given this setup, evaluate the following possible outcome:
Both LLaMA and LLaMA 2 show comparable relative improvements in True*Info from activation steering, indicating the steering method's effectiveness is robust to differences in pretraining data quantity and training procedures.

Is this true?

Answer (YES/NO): NO